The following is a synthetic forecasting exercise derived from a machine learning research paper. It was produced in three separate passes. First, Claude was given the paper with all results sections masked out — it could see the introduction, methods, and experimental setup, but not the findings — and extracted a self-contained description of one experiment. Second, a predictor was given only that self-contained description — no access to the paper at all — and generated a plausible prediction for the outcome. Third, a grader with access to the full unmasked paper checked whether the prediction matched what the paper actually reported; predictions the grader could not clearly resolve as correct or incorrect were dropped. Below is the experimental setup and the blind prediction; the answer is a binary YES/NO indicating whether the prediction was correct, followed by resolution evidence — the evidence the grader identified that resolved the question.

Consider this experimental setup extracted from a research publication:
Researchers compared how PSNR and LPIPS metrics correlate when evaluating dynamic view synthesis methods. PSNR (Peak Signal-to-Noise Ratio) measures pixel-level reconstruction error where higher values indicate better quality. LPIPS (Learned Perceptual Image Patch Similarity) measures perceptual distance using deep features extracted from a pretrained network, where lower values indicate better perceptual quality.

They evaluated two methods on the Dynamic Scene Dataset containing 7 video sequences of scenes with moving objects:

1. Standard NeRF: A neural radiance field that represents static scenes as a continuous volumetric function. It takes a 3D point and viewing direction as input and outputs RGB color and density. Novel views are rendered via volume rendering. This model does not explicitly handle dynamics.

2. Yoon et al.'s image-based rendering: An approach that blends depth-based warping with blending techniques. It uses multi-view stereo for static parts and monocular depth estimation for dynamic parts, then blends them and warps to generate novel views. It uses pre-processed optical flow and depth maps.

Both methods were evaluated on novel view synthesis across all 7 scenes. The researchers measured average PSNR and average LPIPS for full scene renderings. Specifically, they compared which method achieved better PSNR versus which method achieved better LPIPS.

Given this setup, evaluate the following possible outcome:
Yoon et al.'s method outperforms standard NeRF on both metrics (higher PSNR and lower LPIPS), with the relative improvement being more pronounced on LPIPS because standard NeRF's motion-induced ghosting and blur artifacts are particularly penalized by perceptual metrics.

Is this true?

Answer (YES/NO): NO